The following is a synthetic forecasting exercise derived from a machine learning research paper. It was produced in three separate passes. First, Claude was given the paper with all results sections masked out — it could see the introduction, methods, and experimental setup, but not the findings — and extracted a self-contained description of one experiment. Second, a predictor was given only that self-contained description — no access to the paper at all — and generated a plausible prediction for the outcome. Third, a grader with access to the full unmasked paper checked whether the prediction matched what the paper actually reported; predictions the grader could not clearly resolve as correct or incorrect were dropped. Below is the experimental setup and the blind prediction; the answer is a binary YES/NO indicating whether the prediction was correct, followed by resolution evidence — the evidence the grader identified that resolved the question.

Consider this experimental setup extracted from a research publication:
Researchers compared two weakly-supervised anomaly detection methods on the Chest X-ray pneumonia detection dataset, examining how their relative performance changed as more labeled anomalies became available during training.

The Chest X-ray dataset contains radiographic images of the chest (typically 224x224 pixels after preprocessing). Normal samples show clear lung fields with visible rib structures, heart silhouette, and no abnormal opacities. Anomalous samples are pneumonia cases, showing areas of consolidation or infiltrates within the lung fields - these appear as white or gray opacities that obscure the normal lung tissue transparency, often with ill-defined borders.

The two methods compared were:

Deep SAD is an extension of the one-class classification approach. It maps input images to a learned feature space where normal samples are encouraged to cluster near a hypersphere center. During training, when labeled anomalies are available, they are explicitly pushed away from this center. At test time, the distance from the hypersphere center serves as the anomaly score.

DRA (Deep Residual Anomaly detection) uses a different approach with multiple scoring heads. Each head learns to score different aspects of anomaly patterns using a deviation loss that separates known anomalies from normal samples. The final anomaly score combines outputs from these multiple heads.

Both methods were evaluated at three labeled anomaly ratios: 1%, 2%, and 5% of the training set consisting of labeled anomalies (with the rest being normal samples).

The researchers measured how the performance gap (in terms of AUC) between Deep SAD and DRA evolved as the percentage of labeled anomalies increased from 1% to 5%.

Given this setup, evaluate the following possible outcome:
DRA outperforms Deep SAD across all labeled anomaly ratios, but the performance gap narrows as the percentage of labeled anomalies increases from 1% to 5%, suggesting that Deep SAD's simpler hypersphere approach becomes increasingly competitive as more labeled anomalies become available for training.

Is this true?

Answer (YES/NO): YES